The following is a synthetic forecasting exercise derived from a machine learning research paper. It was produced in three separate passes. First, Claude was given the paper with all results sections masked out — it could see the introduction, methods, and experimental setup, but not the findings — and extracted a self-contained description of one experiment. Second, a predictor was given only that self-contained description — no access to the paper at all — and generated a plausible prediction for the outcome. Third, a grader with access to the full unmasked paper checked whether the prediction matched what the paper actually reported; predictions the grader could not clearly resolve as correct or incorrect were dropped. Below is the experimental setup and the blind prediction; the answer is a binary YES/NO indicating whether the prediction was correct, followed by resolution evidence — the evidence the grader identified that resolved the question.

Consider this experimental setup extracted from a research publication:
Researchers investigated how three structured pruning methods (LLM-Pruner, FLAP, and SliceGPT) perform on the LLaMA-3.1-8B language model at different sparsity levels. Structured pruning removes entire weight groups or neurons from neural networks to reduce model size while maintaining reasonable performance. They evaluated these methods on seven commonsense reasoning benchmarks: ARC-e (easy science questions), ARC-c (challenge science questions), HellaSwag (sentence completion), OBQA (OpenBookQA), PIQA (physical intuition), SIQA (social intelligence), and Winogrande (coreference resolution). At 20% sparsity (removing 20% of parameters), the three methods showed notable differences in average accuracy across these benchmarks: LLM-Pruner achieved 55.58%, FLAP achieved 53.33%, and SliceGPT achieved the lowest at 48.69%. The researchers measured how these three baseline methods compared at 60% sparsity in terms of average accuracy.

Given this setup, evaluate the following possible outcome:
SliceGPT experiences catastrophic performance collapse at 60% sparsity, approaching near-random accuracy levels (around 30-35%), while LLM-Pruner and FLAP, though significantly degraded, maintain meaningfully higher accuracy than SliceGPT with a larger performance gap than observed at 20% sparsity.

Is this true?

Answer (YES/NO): NO